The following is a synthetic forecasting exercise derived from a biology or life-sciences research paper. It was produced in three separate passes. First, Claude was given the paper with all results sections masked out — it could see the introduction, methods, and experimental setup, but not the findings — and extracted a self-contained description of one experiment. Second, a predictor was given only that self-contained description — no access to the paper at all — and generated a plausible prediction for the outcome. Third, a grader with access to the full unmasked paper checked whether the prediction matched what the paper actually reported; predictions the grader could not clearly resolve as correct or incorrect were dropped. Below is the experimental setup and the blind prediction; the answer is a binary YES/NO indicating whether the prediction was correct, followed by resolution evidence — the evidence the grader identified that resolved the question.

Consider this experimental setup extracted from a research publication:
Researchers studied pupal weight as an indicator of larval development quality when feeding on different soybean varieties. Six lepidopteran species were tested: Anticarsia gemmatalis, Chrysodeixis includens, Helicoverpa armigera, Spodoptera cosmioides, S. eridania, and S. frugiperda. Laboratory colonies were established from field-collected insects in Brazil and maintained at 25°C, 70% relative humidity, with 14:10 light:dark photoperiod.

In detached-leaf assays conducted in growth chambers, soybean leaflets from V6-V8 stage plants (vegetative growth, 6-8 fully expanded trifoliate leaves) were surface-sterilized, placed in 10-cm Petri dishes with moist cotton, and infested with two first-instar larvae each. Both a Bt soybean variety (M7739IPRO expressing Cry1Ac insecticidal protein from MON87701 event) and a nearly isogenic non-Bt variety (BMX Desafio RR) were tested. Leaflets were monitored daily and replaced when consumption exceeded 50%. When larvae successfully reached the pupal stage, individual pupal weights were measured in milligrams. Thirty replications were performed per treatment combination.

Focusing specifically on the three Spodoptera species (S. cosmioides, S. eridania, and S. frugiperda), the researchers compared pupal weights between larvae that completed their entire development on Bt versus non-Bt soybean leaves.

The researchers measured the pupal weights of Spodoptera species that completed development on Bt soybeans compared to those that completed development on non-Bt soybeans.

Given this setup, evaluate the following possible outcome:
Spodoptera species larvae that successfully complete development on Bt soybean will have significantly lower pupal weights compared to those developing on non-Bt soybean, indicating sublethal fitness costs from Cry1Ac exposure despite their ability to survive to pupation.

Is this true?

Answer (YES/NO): YES